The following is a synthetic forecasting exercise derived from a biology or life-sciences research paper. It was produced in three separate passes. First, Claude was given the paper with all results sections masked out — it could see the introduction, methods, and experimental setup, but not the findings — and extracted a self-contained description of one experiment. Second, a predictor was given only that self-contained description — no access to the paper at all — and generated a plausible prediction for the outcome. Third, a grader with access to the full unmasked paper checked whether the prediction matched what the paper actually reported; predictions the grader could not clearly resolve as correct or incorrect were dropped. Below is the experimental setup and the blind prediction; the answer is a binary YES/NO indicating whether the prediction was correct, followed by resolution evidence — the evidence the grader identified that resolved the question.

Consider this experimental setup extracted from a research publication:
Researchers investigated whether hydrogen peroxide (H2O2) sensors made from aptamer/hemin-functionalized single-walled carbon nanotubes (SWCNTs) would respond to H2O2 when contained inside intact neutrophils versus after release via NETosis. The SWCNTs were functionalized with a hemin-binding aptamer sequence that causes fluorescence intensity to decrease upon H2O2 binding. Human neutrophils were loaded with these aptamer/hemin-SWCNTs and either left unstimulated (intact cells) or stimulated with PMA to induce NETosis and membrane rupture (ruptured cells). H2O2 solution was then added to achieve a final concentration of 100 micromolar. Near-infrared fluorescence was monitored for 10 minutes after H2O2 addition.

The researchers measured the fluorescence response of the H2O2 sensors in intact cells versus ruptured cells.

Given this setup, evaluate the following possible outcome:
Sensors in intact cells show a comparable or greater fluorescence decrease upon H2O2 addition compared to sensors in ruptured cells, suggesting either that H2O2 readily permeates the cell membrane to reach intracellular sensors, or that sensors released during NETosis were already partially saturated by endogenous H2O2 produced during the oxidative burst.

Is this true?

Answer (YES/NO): YES